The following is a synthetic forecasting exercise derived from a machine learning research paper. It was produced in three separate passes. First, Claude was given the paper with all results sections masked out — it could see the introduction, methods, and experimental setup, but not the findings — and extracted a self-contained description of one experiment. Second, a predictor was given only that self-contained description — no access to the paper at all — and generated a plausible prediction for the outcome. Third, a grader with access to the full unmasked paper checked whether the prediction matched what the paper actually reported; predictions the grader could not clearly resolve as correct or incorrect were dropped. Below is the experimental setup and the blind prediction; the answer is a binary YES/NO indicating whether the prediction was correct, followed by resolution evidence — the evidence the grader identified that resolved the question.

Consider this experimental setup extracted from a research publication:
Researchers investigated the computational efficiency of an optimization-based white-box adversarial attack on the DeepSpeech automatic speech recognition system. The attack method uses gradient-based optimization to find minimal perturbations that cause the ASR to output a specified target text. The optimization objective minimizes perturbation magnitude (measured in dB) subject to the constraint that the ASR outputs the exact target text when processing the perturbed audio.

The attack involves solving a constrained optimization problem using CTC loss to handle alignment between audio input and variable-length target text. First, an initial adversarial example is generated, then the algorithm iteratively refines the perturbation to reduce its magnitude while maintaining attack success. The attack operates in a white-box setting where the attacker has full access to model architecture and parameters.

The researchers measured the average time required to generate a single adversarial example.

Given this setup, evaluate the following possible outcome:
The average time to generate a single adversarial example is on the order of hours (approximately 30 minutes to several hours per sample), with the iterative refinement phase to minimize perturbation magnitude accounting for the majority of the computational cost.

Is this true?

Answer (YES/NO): YES